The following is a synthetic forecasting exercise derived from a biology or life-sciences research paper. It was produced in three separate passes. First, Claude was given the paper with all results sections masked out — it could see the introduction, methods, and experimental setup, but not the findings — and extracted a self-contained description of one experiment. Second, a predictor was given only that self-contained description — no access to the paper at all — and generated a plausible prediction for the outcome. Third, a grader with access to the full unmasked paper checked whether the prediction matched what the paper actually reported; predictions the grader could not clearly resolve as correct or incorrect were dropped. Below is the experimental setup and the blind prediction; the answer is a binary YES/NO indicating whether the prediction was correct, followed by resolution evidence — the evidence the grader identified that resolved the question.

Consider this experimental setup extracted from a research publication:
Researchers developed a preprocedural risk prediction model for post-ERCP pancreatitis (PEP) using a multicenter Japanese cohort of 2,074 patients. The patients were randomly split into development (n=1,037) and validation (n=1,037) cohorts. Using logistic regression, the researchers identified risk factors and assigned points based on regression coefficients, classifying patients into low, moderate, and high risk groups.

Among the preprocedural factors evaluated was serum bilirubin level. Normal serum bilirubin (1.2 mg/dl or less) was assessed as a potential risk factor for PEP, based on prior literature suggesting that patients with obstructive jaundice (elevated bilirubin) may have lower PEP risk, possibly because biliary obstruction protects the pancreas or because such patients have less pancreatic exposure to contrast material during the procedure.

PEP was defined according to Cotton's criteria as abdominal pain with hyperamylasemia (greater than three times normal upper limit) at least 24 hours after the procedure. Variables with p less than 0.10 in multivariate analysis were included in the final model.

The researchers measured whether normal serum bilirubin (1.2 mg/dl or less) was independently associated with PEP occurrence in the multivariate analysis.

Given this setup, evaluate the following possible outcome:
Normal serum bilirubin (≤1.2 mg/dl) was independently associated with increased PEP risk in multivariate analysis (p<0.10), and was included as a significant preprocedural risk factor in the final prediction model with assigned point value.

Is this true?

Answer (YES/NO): NO